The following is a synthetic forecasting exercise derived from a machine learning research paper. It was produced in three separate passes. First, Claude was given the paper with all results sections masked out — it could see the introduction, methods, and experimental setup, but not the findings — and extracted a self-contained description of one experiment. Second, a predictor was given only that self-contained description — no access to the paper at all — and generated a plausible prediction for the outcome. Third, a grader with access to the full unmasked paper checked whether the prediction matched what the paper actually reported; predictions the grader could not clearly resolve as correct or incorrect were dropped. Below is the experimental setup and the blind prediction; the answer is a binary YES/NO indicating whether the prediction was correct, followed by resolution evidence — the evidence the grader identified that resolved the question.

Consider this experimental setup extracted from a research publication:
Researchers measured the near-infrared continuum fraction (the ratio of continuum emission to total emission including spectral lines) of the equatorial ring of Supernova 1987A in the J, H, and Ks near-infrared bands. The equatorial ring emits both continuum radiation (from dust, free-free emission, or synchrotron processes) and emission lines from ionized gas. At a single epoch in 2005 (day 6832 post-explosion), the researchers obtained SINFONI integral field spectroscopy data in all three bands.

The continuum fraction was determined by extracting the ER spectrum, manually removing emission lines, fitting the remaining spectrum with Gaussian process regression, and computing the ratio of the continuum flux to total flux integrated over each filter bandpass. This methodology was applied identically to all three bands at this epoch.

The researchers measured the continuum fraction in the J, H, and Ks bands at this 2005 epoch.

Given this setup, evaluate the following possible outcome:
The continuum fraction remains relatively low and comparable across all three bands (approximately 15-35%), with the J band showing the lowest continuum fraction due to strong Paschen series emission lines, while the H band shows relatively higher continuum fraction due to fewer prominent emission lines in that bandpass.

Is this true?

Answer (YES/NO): NO